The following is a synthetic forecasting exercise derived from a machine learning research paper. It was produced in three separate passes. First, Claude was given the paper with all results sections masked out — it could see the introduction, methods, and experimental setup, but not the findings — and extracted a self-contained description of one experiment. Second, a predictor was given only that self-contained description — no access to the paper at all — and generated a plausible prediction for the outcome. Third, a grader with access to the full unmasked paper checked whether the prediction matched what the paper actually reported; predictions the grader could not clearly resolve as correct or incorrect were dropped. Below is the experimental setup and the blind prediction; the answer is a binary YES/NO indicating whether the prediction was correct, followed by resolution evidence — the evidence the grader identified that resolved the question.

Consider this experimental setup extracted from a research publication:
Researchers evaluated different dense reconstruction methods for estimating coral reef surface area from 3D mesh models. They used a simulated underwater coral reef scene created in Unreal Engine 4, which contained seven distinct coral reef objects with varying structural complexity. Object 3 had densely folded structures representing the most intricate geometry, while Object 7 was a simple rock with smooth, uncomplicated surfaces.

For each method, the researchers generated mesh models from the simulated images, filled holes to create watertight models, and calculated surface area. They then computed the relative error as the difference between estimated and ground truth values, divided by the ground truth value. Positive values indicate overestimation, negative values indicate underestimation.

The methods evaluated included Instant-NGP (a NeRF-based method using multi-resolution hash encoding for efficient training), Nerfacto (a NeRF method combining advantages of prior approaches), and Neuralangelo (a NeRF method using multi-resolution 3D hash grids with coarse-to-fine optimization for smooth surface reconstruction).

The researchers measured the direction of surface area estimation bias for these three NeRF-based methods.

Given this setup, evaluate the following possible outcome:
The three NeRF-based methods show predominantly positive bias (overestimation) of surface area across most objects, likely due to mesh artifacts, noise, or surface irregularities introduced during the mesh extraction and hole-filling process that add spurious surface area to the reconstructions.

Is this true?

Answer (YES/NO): NO